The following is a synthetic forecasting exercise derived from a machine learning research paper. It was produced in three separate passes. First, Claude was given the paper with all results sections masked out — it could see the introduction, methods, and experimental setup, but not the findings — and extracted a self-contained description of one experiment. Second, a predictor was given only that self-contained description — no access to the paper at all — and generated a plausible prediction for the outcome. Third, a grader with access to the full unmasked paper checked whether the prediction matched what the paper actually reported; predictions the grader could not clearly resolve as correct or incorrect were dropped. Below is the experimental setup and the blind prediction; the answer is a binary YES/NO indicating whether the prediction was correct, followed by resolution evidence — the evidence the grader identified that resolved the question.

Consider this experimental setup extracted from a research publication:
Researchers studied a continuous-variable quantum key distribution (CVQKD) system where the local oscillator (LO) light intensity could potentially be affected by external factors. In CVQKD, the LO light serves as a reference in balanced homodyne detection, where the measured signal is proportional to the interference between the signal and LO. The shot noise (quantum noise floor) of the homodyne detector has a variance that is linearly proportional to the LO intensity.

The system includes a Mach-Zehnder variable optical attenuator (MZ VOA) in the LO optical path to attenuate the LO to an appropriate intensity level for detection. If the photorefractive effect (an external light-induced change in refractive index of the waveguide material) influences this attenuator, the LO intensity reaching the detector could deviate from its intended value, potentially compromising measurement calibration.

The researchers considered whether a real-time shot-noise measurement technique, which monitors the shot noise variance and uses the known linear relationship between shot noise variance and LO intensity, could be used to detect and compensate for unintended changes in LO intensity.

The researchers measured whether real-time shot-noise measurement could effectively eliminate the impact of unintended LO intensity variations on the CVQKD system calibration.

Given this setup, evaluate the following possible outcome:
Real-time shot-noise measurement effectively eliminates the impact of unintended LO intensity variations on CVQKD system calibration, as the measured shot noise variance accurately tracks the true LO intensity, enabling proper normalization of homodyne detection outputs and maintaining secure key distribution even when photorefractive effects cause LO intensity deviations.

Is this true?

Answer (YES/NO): YES